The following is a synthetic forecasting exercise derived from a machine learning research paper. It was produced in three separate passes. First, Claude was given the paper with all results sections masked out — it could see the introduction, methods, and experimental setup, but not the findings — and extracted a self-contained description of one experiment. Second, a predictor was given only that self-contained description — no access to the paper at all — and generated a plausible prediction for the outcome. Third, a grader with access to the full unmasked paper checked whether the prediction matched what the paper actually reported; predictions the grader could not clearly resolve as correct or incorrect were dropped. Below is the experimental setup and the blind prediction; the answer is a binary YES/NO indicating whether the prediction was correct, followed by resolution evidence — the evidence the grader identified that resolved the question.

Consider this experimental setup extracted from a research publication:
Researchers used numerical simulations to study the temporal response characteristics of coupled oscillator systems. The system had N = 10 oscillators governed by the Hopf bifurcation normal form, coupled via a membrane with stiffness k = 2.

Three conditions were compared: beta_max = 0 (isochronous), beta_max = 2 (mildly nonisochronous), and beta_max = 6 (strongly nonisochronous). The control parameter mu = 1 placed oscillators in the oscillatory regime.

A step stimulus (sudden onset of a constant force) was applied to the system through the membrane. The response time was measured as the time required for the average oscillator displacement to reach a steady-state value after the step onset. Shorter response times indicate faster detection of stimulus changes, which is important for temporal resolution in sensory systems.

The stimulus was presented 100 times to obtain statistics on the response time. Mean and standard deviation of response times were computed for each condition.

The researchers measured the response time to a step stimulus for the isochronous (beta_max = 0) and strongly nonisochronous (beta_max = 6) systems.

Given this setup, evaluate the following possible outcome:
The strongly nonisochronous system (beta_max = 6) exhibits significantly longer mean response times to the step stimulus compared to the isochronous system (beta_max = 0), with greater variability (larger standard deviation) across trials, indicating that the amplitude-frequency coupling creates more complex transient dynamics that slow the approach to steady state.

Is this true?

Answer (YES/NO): NO